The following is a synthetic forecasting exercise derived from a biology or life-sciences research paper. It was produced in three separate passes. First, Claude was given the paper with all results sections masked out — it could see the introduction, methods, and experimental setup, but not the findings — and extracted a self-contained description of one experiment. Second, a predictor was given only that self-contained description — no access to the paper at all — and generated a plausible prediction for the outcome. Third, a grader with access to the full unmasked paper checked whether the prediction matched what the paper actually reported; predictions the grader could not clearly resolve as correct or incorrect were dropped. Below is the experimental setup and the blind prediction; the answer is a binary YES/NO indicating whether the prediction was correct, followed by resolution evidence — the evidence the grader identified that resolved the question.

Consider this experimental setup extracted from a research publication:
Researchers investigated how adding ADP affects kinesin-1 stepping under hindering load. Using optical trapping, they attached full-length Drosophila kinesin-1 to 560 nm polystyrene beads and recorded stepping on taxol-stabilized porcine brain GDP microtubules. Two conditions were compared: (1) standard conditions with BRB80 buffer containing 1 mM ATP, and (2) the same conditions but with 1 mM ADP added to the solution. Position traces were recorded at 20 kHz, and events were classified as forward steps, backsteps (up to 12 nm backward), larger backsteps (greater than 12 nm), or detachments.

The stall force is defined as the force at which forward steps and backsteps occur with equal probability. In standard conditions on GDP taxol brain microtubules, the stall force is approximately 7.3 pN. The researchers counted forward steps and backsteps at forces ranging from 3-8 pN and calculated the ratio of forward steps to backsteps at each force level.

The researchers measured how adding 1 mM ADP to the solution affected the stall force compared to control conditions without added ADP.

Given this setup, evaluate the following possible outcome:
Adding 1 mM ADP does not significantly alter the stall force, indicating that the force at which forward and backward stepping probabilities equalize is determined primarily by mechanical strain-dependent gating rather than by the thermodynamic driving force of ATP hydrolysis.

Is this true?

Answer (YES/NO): NO